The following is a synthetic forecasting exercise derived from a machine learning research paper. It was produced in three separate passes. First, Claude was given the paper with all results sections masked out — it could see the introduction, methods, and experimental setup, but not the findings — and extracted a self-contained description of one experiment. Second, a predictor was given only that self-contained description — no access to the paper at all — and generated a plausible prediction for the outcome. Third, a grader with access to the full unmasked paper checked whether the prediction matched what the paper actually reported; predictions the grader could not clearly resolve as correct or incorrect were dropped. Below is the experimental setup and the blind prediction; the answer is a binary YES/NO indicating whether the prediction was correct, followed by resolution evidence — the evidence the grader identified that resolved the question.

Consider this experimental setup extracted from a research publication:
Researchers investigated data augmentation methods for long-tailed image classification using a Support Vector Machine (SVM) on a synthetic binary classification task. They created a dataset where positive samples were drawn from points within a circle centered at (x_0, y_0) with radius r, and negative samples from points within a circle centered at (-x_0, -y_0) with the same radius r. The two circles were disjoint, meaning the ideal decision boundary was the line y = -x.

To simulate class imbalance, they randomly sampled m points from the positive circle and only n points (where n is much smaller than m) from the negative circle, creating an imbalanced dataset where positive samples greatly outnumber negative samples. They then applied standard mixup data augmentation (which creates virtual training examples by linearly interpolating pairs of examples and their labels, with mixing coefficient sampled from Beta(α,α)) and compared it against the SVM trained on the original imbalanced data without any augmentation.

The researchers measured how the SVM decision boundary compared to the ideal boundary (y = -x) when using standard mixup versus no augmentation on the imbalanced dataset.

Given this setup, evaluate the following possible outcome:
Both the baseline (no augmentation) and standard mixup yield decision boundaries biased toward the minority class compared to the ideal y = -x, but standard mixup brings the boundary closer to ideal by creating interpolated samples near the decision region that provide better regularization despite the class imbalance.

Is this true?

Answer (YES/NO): NO